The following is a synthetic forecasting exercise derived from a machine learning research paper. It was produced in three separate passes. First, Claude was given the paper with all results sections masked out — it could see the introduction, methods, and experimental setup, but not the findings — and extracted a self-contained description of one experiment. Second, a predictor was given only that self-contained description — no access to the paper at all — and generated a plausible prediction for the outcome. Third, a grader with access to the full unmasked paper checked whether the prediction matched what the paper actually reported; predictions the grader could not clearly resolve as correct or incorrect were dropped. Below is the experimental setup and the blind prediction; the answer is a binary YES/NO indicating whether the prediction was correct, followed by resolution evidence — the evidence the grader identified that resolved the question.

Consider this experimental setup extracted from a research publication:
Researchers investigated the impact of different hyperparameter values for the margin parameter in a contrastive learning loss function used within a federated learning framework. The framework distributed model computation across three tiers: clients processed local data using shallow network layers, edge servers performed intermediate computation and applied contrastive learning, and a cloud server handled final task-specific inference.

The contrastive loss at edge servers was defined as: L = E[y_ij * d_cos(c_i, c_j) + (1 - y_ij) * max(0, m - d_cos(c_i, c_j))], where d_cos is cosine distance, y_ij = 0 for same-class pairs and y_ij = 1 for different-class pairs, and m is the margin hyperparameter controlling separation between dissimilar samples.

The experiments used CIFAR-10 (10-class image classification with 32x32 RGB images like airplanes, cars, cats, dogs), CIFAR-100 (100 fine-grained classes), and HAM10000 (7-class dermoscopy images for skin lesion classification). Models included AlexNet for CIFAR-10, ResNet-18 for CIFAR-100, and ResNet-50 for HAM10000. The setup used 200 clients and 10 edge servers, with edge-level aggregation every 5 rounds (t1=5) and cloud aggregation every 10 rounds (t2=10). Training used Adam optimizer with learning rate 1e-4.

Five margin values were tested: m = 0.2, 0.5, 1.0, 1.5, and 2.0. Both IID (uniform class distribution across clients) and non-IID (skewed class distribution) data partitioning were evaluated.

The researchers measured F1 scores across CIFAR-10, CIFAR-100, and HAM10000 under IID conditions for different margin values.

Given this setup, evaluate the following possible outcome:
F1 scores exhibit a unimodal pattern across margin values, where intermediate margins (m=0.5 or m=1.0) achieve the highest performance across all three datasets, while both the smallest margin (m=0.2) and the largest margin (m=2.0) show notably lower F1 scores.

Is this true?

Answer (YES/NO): YES